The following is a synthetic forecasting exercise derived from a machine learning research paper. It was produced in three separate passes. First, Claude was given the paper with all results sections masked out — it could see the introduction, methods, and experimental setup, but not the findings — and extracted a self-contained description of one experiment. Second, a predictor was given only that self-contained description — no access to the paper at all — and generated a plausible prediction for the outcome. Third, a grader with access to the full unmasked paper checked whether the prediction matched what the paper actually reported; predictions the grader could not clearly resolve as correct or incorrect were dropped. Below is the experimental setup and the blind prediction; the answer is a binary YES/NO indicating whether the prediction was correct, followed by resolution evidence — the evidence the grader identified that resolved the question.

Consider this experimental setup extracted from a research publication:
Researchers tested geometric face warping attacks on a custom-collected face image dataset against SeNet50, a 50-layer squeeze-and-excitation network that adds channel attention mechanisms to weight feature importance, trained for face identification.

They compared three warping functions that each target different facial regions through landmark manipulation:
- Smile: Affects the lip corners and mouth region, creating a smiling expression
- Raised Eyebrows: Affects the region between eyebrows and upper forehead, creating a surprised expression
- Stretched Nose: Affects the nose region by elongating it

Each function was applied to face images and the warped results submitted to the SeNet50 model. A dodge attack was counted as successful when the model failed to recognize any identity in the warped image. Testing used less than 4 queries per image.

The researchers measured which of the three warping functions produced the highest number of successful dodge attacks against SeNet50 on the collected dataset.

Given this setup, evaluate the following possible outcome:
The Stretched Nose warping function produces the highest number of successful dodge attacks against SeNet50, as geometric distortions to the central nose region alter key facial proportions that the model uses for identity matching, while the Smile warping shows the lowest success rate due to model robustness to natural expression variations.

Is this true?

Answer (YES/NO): NO